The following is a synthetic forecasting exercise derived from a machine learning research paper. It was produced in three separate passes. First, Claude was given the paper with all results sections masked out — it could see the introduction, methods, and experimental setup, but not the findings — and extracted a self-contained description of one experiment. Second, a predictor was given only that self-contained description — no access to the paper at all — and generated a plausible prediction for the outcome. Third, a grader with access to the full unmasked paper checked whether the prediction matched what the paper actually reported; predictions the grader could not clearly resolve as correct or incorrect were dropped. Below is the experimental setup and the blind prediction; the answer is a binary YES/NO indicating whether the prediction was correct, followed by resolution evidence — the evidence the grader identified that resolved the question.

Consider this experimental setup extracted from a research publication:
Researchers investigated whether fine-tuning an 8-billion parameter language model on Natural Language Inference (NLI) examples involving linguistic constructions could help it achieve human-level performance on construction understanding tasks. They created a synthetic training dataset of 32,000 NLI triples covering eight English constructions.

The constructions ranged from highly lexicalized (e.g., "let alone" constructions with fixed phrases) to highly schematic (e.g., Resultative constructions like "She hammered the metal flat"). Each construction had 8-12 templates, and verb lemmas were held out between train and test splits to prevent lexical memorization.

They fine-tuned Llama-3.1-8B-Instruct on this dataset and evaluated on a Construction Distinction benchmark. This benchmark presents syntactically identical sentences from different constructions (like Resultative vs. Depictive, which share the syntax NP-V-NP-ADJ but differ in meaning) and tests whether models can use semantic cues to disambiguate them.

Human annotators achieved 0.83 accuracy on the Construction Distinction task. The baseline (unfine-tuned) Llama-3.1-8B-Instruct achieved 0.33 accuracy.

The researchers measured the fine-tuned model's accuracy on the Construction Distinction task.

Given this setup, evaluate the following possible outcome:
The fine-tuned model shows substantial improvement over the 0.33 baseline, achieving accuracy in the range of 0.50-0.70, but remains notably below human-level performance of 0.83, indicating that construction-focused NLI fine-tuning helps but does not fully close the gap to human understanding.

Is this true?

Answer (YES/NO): NO